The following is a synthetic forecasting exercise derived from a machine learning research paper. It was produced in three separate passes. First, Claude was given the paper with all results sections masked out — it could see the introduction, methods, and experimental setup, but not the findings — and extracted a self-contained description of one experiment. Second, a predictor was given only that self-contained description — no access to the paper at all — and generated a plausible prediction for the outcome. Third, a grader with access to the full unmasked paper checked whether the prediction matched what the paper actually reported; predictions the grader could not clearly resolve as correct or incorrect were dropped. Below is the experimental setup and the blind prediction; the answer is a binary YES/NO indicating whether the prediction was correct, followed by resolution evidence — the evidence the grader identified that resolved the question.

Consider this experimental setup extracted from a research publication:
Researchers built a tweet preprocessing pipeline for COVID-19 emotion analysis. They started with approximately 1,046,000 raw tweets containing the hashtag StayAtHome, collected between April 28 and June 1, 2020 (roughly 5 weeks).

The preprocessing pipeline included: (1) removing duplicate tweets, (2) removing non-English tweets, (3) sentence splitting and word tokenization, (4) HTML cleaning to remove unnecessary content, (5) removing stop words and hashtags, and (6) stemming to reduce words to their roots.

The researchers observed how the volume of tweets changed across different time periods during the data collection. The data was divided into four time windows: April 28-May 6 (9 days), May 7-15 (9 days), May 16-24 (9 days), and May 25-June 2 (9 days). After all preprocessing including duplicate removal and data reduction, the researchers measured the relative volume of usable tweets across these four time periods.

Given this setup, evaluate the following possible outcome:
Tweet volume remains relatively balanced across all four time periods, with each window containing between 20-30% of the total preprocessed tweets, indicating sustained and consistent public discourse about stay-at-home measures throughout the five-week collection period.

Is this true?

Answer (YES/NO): NO